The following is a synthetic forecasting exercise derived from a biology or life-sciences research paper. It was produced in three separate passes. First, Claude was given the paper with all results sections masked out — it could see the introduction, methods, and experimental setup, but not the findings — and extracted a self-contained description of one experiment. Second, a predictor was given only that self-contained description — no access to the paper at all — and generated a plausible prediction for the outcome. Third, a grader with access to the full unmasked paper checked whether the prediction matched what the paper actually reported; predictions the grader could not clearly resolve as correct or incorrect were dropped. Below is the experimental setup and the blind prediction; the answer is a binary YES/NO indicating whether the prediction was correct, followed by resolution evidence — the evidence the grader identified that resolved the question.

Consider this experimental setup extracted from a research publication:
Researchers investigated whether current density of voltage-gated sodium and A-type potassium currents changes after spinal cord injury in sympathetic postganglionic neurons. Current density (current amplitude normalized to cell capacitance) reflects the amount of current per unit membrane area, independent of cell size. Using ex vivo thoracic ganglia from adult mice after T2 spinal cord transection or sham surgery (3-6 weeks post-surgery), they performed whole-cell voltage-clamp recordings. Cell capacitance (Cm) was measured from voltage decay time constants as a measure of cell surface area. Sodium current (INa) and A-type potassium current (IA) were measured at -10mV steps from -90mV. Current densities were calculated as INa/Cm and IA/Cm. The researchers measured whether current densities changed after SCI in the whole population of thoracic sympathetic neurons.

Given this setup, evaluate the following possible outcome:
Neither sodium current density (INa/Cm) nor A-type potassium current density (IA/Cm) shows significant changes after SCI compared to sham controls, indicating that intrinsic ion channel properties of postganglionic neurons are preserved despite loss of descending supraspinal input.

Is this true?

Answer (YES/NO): YES